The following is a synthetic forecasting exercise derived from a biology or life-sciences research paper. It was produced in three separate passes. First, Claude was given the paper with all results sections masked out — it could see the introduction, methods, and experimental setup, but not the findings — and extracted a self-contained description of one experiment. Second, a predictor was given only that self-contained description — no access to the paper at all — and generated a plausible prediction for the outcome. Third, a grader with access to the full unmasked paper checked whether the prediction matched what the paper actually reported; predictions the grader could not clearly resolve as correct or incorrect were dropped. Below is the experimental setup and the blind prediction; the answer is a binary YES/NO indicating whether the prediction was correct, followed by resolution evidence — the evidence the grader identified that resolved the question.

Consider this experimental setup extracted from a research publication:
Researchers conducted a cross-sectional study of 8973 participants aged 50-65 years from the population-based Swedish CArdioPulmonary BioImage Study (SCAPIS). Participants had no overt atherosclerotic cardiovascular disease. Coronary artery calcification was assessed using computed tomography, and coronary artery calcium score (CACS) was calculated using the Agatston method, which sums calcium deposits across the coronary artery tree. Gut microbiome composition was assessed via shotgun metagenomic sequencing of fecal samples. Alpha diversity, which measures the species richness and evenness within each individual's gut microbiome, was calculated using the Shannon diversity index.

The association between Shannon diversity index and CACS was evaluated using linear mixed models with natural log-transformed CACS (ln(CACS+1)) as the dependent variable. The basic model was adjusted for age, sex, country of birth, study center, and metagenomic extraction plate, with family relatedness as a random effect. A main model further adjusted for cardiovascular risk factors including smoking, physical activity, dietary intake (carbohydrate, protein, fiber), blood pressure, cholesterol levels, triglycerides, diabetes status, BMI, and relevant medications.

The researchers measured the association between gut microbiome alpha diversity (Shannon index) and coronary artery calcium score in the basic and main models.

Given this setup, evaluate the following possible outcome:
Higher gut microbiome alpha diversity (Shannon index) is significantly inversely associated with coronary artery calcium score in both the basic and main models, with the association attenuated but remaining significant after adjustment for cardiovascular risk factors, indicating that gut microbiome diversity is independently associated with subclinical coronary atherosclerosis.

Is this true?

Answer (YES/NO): NO